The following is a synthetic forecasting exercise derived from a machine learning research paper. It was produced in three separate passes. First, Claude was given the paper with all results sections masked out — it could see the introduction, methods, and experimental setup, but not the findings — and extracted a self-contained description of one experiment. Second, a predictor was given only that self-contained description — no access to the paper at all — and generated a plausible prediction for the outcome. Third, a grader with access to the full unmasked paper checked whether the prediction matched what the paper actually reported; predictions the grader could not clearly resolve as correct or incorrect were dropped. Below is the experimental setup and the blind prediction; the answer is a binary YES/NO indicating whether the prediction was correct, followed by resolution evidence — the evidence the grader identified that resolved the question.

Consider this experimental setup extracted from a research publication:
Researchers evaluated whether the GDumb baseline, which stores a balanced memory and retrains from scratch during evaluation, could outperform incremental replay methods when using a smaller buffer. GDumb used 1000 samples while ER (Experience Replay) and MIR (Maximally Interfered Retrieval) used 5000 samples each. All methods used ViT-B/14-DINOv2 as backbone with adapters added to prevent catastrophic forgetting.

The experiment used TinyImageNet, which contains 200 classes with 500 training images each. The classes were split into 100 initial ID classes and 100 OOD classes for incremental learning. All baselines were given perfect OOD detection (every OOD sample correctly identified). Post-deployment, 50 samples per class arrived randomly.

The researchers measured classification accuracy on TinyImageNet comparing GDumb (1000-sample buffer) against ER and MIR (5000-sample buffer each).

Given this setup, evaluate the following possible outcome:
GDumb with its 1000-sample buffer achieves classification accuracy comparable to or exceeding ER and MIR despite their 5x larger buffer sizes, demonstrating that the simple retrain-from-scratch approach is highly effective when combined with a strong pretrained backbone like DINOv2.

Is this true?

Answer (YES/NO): NO